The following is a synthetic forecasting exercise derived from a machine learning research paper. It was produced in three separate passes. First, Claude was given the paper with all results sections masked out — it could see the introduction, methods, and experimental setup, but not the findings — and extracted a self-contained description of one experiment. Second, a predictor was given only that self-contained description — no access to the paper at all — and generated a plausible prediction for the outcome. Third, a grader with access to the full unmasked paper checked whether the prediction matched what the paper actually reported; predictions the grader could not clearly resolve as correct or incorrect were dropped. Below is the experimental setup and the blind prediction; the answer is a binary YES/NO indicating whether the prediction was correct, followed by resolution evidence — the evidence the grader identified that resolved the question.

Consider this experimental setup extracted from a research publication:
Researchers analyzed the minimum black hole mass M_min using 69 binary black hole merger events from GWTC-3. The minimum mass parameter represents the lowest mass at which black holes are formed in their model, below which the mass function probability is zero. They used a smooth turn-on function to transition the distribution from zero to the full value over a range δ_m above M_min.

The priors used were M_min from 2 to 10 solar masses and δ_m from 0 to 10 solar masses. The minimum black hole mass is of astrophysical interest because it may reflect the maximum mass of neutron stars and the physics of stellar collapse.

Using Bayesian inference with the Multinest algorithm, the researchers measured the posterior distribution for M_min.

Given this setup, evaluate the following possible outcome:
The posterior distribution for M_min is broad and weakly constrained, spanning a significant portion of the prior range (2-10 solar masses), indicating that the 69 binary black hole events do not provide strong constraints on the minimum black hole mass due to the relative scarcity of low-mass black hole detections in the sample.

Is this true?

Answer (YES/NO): NO